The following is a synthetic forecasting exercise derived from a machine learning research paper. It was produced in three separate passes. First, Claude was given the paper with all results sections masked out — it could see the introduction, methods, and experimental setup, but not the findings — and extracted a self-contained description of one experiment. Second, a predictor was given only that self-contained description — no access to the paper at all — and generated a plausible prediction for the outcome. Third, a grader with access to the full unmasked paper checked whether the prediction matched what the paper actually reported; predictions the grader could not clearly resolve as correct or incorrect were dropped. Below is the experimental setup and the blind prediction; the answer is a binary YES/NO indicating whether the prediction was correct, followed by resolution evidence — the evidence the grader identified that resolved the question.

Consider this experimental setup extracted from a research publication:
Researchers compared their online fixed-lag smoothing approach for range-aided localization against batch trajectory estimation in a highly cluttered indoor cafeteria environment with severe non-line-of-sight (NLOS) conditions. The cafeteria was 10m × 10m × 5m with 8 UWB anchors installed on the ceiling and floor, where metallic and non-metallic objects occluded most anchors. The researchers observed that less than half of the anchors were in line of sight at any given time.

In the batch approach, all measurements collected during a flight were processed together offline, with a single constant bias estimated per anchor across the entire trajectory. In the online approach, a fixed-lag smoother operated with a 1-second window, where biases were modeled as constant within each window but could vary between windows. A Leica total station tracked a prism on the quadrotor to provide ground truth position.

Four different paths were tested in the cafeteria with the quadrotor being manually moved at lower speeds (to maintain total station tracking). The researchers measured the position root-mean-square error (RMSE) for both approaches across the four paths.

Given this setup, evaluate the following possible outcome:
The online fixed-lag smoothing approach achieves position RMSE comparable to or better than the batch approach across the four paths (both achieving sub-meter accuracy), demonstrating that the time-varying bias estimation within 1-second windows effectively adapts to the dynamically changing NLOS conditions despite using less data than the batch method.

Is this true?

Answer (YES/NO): YES